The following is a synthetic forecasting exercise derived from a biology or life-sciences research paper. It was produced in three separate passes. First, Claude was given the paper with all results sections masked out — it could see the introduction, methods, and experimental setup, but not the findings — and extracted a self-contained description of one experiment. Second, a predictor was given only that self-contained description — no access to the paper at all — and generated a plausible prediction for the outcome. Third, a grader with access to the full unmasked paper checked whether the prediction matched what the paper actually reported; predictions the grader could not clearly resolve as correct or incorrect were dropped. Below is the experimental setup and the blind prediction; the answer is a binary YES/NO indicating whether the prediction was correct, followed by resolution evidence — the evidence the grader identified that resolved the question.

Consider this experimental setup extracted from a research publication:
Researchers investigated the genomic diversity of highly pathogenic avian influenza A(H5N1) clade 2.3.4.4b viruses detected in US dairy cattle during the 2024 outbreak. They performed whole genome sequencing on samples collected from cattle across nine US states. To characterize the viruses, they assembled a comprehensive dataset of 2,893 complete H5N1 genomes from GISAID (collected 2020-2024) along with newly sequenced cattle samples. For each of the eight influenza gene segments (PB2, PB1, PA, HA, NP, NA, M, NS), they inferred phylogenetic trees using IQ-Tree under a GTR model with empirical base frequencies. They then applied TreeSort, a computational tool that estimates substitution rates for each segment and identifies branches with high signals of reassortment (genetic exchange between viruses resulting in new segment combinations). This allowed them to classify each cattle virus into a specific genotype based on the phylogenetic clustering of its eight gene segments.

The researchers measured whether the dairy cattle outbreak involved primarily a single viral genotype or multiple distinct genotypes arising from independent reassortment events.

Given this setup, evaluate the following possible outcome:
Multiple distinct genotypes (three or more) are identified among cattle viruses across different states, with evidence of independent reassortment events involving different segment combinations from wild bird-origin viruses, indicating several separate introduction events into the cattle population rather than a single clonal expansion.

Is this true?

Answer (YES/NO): NO